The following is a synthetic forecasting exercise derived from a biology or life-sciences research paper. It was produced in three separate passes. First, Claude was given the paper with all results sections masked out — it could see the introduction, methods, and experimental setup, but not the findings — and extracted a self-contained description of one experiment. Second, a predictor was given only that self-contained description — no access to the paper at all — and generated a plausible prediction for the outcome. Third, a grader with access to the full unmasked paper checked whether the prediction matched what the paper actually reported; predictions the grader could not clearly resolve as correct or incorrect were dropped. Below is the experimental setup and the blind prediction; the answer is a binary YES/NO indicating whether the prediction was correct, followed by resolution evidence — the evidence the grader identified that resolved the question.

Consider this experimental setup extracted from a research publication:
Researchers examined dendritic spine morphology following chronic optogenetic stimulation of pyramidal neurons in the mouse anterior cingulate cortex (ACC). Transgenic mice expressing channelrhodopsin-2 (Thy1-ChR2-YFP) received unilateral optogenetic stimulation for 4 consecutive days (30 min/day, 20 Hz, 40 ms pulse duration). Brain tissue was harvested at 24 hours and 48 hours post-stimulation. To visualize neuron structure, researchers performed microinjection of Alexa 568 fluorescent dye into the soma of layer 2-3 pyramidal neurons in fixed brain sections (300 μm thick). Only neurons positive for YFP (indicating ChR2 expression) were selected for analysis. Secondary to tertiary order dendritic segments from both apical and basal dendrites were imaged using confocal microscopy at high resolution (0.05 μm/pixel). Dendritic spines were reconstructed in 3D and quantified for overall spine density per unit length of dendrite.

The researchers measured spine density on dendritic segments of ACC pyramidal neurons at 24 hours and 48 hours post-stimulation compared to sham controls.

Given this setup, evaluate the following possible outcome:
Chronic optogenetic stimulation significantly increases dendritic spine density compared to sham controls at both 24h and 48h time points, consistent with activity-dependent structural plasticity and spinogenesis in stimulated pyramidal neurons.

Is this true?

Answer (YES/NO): NO